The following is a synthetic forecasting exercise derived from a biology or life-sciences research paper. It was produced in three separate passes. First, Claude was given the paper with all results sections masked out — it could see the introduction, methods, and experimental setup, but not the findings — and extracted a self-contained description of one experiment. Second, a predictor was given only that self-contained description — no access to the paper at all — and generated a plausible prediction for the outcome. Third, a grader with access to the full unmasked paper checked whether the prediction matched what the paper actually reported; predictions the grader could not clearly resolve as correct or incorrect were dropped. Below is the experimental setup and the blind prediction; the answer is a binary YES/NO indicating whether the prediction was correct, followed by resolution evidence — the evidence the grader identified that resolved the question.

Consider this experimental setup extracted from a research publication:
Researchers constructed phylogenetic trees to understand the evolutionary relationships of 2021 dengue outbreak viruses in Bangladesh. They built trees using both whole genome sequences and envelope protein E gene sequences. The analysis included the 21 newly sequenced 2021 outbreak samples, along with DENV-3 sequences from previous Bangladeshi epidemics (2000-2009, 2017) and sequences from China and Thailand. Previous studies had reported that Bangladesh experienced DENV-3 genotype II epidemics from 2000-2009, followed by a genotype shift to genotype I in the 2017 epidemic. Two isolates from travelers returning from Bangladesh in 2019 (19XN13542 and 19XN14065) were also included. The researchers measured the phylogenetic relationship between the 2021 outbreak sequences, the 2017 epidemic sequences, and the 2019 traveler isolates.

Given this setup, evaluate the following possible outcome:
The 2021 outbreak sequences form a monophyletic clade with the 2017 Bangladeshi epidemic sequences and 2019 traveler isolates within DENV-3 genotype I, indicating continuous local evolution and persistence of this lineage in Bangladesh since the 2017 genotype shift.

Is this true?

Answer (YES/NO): NO